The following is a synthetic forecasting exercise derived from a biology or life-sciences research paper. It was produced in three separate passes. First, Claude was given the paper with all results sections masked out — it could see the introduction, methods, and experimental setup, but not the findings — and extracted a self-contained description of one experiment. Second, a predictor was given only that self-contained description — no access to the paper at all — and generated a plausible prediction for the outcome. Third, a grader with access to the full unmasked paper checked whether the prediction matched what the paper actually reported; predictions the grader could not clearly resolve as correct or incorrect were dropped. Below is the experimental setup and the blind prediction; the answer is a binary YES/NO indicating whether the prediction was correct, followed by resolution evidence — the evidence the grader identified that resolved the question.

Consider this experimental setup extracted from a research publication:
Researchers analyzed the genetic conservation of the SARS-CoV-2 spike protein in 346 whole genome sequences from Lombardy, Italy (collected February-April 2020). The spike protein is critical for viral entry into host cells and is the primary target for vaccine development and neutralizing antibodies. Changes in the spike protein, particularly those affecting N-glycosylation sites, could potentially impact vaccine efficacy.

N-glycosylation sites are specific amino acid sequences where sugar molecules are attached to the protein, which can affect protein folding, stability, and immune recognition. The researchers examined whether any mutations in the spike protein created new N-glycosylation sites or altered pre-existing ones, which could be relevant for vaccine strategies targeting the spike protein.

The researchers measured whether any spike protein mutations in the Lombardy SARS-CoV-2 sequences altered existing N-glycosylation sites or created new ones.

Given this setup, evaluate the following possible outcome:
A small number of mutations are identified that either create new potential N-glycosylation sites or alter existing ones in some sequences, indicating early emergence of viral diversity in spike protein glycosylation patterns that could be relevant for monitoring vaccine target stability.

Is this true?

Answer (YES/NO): NO